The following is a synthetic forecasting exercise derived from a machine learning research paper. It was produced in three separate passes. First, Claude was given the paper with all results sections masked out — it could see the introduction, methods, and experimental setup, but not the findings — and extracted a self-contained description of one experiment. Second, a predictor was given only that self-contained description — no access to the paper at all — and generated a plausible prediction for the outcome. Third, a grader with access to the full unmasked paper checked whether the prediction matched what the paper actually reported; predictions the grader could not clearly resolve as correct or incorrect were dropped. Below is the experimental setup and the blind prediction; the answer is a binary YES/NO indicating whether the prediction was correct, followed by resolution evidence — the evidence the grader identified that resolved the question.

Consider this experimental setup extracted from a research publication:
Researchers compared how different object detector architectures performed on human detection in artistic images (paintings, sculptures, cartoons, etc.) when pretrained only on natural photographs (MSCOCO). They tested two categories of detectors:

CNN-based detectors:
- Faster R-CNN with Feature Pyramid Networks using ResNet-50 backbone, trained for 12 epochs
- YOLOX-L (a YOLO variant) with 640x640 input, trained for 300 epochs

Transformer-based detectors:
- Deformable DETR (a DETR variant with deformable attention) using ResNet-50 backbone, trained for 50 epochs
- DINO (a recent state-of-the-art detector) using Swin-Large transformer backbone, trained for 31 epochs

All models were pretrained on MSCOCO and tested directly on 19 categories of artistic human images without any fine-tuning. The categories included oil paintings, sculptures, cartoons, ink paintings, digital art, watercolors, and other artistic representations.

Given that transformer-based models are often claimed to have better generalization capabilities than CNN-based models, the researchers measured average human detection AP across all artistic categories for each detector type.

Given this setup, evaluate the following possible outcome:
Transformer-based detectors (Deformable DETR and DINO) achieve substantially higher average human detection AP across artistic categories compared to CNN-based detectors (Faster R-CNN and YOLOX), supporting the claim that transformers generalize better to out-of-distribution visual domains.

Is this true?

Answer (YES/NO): NO